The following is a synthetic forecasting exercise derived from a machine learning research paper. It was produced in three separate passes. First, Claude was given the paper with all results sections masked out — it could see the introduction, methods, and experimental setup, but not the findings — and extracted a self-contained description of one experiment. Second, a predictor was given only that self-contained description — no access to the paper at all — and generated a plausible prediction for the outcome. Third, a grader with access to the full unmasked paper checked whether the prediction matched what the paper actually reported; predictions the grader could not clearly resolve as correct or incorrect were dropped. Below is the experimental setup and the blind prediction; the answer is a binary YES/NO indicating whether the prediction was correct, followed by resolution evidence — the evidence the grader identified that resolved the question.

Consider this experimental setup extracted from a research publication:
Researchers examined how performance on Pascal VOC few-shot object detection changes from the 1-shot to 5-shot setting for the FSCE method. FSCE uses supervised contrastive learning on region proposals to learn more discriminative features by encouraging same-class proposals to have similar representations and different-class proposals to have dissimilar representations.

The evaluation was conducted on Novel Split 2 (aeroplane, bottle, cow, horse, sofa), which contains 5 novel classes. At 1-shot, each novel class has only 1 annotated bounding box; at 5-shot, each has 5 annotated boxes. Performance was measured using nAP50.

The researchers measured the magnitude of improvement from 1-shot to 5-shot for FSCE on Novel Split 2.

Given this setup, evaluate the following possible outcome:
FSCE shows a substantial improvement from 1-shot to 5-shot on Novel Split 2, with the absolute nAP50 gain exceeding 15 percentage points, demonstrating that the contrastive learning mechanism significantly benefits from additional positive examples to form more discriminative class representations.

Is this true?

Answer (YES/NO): YES